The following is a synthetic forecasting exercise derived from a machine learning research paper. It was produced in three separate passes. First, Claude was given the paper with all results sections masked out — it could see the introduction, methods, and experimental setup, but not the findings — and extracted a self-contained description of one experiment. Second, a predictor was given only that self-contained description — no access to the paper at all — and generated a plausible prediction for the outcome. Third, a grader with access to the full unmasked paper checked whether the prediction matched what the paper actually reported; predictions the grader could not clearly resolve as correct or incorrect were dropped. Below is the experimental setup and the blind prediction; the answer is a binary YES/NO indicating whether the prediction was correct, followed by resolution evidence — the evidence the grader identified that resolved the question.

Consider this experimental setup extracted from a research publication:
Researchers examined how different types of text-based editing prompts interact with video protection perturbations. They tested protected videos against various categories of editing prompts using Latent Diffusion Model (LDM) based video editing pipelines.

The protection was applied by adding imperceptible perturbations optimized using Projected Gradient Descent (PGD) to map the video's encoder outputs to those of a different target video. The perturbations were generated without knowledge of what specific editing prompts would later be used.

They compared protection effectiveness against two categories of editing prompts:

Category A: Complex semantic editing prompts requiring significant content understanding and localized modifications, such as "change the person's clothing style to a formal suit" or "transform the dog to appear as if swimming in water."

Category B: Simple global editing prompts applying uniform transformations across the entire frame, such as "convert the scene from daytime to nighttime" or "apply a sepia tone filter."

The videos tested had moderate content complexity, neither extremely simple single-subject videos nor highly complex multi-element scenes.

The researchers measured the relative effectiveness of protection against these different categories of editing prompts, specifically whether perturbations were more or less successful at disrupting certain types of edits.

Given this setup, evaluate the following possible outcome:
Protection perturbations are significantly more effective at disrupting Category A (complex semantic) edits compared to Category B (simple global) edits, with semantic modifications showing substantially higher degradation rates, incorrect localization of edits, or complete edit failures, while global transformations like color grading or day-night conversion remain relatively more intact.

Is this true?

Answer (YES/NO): YES